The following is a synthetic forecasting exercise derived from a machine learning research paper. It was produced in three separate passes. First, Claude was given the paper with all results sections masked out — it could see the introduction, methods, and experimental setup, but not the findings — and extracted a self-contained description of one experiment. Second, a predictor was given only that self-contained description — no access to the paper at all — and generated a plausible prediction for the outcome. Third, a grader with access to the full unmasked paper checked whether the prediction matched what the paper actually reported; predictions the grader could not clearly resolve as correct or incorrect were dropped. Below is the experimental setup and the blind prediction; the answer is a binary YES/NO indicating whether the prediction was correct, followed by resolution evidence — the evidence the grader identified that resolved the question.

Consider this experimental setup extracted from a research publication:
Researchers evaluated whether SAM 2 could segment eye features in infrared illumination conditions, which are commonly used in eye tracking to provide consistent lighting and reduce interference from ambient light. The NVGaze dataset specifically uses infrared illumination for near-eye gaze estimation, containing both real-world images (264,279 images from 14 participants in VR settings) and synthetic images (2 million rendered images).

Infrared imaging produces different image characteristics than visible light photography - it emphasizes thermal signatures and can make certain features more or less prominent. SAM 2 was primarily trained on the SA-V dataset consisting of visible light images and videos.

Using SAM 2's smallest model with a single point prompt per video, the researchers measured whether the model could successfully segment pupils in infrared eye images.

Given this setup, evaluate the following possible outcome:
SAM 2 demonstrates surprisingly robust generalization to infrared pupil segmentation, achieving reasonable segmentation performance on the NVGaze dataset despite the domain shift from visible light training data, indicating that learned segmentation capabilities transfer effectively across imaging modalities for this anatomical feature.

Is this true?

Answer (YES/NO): YES